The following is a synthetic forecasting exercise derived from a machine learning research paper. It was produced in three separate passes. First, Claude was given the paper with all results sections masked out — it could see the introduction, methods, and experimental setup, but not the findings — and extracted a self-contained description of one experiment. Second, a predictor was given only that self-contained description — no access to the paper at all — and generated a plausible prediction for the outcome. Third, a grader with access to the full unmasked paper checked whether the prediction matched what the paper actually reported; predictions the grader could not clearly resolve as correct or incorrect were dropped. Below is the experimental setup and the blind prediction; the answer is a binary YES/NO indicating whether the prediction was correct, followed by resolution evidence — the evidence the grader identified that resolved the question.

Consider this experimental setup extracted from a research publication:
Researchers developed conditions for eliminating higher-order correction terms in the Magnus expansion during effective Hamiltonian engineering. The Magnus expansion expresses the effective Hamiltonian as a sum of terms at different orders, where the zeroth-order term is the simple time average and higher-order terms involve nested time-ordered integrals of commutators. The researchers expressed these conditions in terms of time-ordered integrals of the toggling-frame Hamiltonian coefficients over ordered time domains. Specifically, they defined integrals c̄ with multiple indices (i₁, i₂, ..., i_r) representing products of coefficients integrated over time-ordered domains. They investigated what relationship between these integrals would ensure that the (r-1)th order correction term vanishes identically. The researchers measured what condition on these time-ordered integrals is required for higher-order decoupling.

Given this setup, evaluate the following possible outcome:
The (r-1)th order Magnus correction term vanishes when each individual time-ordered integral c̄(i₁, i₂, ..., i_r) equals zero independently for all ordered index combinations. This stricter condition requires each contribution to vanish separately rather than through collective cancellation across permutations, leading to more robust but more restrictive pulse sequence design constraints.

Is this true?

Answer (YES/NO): NO